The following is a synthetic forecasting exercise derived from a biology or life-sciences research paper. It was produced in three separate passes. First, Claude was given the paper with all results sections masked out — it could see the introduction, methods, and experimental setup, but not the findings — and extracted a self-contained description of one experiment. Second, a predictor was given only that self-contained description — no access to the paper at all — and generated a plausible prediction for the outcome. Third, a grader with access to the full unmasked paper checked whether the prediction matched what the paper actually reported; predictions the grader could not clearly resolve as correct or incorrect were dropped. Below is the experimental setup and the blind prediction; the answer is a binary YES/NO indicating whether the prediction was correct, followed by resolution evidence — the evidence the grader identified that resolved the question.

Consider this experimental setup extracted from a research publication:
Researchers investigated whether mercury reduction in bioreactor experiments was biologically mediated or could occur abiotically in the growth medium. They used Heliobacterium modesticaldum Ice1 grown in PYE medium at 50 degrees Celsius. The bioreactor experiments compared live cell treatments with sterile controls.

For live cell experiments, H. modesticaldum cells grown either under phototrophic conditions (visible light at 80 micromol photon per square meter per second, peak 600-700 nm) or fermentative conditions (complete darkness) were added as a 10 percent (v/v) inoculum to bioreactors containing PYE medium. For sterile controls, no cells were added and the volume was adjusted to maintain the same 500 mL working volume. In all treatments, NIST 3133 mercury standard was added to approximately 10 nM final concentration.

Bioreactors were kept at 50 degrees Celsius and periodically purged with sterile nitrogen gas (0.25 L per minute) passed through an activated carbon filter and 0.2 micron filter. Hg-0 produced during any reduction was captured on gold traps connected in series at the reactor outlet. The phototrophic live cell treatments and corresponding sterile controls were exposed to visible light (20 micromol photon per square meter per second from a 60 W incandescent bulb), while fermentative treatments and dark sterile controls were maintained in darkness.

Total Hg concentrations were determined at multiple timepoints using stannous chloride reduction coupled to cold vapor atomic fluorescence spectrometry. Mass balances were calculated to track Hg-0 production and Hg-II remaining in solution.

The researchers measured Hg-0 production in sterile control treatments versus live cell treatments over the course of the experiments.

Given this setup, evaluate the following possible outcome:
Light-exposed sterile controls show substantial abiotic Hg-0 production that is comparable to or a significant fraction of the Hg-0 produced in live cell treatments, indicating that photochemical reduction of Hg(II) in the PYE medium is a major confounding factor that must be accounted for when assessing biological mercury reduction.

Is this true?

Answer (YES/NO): NO